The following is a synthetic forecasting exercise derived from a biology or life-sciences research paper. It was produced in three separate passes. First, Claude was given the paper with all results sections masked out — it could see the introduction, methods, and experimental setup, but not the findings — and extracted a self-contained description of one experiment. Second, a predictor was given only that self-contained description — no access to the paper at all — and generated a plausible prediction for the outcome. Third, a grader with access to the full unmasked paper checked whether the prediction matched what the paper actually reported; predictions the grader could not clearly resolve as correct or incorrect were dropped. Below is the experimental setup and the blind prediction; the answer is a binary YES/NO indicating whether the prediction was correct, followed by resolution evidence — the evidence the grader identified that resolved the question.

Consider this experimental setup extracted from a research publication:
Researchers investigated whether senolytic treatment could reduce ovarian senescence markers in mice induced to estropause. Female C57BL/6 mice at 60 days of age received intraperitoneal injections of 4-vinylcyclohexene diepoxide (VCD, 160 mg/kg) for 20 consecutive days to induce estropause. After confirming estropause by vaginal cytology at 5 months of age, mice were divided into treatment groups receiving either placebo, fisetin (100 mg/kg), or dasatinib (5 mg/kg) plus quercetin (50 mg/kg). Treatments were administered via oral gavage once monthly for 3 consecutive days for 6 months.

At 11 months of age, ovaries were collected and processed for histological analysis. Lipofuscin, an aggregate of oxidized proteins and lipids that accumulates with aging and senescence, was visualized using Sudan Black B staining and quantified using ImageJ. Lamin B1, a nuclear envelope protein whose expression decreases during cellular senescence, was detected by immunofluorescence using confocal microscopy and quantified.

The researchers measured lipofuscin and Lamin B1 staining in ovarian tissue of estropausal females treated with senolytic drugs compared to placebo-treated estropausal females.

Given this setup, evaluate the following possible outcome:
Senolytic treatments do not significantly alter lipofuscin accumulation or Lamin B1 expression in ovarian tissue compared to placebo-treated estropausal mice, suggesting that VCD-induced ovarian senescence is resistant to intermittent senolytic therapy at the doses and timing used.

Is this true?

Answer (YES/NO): YES